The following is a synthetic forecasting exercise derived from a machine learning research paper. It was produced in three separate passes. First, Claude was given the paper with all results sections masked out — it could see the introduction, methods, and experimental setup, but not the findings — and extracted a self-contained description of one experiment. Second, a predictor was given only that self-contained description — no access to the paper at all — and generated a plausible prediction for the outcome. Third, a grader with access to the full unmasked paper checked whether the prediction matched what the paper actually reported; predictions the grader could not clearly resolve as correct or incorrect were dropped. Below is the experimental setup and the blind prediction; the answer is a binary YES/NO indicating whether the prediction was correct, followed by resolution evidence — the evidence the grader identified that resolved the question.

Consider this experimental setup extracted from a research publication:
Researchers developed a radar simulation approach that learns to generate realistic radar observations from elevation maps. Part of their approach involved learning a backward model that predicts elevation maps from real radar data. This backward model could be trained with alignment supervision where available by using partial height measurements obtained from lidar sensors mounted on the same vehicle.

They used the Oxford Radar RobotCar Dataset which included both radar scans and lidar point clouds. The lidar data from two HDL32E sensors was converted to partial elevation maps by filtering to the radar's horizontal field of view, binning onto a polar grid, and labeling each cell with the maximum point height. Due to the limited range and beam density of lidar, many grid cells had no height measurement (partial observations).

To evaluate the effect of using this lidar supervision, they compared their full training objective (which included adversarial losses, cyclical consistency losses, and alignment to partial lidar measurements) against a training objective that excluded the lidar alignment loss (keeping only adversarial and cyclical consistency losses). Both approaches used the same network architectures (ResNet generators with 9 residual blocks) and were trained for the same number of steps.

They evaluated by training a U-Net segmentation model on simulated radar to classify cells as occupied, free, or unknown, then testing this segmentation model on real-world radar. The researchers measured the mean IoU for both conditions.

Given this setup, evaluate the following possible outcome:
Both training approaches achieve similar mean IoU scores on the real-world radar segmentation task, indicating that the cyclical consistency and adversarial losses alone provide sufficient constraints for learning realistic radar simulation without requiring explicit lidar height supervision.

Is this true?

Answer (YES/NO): NO